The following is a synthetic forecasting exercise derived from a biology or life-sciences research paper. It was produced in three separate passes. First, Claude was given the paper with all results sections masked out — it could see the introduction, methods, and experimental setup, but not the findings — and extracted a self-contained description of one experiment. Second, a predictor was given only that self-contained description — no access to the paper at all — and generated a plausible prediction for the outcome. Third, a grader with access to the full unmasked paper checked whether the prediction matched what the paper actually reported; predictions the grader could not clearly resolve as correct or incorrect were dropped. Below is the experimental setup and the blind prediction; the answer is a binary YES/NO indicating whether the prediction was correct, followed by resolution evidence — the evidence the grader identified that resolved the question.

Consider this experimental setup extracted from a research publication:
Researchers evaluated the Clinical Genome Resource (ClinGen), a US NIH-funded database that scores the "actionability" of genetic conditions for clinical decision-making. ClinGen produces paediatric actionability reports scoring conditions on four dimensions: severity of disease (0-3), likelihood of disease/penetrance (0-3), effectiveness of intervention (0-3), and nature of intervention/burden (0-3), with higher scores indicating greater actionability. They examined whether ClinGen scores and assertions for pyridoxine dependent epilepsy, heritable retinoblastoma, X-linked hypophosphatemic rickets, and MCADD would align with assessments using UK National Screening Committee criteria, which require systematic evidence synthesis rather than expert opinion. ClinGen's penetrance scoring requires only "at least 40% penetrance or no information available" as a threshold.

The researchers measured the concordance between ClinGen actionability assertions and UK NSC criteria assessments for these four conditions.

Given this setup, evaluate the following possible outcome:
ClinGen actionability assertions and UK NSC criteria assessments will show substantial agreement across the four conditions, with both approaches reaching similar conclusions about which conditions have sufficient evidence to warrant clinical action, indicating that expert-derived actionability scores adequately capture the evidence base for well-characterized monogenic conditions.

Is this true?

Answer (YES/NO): NO